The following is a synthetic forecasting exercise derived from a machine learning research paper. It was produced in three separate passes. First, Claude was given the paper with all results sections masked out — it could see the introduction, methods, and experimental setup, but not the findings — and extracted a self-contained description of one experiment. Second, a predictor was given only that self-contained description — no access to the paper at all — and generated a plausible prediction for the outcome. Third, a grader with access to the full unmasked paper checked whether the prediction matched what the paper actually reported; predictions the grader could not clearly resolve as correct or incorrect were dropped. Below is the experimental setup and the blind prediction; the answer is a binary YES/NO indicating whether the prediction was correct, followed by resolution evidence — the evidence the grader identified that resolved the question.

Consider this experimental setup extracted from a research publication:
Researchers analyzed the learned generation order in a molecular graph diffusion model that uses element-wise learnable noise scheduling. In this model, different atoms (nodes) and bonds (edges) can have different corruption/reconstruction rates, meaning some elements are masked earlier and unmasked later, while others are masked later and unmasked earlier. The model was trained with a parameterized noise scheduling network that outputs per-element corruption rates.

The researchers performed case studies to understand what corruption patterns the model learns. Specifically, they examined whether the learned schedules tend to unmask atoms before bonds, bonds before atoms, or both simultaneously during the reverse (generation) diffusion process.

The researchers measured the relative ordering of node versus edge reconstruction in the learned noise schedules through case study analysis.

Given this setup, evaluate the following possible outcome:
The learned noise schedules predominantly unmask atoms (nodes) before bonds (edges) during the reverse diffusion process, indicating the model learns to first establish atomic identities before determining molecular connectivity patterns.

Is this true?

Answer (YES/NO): YES